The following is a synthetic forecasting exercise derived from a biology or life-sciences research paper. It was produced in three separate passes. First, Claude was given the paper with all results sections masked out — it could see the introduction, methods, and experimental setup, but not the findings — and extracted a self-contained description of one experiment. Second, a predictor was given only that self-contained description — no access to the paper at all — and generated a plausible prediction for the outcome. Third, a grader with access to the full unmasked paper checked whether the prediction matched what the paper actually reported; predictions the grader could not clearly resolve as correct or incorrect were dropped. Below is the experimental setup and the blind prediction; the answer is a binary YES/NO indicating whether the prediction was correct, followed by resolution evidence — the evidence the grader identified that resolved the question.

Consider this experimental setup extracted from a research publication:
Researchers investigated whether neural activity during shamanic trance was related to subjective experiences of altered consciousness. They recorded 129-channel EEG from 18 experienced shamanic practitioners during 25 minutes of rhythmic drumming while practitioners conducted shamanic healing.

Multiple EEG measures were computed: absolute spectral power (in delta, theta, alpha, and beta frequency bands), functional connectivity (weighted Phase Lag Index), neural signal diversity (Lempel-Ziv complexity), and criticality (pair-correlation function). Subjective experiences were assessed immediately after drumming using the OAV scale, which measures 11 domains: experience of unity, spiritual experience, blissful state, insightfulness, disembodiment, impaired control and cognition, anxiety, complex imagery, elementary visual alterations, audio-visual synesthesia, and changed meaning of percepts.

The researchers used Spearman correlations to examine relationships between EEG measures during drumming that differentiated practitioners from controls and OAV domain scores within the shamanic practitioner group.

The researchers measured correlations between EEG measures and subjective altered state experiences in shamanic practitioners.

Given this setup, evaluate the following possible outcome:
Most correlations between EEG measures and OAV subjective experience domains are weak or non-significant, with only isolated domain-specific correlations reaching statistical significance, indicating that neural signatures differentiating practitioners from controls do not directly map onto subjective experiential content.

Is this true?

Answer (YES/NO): YES